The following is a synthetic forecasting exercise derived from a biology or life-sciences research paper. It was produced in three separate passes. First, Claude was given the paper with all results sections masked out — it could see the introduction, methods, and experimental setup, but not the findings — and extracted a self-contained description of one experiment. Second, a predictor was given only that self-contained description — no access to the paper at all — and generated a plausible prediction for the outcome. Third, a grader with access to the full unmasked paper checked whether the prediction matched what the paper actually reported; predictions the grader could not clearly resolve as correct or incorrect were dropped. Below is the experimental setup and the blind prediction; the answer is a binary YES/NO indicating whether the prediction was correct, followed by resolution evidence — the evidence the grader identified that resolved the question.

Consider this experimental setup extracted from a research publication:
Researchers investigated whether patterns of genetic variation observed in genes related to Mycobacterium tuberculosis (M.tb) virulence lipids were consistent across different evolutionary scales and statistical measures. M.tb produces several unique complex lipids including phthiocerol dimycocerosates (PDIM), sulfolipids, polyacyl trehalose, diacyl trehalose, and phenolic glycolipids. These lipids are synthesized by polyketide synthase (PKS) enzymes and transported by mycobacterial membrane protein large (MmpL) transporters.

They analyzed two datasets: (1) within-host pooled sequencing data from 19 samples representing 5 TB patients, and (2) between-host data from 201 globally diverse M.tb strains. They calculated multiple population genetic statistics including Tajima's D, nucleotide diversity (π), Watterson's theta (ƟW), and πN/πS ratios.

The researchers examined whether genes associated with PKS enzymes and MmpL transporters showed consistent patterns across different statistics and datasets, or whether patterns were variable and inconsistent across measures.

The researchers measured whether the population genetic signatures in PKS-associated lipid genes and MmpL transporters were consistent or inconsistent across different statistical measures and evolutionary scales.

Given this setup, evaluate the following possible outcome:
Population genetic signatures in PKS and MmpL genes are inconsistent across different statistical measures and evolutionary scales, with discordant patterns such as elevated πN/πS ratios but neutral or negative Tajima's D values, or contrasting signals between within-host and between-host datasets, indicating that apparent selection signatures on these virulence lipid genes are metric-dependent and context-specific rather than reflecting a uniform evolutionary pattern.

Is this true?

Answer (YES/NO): NO